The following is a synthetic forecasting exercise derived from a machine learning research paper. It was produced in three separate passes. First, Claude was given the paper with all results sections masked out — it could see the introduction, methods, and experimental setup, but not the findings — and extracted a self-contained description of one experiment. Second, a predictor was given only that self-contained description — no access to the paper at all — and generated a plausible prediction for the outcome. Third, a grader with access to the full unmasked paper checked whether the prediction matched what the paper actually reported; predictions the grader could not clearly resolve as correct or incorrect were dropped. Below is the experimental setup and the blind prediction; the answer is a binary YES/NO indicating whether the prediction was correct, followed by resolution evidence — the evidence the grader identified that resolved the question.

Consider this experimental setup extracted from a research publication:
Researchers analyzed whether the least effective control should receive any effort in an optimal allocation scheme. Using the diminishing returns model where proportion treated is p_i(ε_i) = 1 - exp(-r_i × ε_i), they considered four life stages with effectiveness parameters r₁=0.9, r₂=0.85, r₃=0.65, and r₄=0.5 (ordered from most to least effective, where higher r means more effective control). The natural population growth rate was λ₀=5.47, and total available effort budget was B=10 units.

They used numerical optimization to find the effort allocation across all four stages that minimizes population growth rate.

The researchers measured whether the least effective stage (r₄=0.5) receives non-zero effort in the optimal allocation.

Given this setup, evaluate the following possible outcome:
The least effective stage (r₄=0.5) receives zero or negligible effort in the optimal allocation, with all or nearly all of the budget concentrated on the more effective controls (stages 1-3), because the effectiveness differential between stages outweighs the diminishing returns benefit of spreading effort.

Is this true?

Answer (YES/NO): NO